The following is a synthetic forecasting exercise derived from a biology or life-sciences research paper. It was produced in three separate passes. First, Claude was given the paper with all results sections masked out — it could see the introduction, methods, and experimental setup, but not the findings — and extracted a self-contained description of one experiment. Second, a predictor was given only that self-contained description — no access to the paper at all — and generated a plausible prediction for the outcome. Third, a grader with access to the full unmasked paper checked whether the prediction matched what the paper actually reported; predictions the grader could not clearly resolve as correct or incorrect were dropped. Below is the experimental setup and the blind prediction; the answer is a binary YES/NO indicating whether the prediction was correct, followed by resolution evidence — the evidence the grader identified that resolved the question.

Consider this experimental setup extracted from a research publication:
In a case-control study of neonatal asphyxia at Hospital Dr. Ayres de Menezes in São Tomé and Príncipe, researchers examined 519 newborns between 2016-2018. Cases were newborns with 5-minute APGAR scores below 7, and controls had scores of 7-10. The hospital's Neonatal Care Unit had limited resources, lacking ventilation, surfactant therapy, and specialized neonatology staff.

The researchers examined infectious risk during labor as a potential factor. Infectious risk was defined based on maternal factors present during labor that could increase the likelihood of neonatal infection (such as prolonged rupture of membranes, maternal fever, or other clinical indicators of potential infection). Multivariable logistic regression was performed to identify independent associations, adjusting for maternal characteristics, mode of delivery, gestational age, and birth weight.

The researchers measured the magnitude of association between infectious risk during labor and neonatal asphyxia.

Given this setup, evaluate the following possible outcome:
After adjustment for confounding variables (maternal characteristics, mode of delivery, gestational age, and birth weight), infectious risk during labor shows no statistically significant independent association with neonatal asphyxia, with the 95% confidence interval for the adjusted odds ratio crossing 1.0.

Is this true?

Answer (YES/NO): NO